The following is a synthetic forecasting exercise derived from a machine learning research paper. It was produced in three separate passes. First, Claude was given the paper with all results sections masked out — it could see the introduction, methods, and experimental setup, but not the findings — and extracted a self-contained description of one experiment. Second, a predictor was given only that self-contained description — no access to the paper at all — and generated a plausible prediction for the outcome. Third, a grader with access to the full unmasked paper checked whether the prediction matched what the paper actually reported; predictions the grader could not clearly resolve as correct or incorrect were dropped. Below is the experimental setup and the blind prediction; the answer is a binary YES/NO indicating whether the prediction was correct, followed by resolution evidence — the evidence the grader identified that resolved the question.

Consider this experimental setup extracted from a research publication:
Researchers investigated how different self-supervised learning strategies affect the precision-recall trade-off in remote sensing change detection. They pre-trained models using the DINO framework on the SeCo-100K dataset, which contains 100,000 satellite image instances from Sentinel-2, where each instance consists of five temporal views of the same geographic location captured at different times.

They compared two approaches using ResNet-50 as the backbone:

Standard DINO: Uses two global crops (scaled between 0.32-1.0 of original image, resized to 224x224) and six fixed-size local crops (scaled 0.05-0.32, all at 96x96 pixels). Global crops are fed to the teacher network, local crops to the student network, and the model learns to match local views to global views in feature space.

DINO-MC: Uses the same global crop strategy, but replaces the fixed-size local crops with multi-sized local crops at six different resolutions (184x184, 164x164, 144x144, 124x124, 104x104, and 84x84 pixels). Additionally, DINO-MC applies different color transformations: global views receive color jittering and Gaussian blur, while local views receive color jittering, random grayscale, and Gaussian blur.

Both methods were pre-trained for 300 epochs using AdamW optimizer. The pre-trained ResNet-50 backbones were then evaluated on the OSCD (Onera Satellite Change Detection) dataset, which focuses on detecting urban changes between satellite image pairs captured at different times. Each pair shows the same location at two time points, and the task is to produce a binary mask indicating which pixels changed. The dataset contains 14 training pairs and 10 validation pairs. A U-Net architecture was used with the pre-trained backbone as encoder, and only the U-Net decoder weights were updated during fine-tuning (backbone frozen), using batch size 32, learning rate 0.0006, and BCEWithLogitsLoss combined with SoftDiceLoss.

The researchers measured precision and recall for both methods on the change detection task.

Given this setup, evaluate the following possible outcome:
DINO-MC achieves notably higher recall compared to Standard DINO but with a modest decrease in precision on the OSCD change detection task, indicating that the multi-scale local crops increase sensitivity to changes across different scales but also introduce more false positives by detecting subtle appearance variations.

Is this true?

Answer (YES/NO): YES